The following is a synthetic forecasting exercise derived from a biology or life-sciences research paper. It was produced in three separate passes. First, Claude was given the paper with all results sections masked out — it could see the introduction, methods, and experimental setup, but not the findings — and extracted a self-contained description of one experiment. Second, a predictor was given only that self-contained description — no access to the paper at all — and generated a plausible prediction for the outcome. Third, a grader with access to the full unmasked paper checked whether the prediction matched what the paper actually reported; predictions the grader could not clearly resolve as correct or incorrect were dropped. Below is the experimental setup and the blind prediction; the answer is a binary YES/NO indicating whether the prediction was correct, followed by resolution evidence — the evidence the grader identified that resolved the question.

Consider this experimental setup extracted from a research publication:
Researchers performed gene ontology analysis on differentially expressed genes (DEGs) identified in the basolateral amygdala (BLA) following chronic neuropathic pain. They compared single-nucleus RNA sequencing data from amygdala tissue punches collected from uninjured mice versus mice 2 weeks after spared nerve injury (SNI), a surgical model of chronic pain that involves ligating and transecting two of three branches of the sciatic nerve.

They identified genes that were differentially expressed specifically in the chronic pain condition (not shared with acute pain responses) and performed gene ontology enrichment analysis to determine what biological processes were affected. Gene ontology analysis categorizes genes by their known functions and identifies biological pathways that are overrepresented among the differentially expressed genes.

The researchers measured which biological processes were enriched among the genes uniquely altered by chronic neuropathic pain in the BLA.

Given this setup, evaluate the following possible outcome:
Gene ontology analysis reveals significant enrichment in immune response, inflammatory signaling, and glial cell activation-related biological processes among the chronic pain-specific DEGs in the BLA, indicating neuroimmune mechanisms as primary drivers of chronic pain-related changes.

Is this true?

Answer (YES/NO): NO